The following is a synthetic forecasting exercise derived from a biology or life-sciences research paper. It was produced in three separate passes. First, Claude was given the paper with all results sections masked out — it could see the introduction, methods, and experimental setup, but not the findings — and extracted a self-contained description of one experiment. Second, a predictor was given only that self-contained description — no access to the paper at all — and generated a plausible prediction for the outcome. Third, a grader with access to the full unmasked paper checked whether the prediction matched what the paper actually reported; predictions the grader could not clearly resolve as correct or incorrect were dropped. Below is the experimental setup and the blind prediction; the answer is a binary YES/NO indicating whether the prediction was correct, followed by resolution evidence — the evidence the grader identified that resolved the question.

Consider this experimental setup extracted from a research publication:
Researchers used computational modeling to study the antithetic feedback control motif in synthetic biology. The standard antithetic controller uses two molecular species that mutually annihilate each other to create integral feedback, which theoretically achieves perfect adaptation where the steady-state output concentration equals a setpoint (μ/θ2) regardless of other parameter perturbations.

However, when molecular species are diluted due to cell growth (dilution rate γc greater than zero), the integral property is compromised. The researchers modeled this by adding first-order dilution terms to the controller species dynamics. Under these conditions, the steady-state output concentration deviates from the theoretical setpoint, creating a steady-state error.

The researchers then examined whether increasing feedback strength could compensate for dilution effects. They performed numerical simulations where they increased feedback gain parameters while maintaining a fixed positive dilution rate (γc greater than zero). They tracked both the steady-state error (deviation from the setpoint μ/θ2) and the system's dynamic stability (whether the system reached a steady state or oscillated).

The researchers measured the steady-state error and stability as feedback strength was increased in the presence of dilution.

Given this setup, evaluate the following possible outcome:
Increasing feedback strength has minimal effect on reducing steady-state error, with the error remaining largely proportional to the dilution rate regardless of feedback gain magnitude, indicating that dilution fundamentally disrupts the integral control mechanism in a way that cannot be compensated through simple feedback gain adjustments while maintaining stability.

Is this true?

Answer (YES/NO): NO